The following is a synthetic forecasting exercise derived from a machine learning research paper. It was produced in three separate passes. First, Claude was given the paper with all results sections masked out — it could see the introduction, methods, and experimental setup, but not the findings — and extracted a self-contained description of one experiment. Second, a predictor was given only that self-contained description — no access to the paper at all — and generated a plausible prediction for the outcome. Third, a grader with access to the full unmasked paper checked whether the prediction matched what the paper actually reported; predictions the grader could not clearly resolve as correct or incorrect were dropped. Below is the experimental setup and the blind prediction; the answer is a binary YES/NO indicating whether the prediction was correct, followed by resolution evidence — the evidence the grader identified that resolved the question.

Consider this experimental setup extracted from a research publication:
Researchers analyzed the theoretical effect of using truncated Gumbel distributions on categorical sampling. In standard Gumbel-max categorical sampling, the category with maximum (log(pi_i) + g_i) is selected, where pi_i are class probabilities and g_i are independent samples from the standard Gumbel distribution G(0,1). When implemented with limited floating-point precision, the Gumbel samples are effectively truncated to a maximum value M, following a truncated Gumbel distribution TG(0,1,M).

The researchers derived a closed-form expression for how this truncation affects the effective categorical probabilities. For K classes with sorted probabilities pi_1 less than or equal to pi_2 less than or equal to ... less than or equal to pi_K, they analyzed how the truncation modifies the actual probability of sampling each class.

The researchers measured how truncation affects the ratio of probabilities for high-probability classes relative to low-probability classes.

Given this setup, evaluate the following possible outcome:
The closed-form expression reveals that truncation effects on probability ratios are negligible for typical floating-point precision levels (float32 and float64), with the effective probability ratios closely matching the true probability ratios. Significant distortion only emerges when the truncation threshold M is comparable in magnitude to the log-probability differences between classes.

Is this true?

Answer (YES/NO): NO